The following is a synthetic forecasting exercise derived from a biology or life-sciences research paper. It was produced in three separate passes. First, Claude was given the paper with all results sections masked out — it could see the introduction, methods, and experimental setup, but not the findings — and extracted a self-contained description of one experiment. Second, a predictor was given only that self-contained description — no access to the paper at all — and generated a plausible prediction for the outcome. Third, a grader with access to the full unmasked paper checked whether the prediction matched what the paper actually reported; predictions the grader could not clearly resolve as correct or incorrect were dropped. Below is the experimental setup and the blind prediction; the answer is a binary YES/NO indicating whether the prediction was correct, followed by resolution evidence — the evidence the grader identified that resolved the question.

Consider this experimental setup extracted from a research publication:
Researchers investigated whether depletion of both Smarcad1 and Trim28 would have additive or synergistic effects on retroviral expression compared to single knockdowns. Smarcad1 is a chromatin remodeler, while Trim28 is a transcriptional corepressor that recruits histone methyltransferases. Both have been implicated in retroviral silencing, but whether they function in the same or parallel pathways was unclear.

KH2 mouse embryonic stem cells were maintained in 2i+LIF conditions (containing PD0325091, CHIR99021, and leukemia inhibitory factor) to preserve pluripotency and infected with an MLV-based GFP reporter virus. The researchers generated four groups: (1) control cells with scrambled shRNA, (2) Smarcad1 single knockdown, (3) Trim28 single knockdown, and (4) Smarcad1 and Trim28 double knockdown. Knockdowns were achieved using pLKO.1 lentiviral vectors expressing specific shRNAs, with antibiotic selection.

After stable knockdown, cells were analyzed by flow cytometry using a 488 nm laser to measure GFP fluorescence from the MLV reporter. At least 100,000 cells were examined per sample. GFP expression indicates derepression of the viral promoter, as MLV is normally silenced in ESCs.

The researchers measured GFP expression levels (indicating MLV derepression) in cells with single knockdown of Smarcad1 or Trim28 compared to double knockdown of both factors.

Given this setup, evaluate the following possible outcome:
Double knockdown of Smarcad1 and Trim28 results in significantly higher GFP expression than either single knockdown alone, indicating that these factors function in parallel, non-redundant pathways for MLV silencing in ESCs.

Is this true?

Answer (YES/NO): YES